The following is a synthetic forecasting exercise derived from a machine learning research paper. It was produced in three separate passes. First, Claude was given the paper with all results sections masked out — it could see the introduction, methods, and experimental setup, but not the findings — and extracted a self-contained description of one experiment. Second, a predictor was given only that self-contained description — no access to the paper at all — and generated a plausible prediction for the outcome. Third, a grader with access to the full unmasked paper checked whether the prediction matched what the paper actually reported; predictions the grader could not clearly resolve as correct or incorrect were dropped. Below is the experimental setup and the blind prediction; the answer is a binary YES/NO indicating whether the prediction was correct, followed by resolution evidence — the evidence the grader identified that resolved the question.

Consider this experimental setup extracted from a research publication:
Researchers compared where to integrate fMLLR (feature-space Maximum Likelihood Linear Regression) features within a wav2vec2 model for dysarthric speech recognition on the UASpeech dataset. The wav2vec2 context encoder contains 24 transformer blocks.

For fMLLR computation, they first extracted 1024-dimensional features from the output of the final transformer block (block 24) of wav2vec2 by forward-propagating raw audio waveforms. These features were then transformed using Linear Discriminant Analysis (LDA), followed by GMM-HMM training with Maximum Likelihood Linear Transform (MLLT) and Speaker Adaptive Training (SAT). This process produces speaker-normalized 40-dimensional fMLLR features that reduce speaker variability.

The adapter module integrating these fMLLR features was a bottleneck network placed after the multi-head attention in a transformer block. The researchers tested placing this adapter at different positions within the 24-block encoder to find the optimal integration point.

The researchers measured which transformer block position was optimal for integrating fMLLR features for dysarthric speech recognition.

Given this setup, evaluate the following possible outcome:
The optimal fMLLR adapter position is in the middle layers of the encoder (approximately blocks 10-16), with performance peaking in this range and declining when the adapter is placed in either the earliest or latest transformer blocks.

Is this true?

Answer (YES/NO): NO